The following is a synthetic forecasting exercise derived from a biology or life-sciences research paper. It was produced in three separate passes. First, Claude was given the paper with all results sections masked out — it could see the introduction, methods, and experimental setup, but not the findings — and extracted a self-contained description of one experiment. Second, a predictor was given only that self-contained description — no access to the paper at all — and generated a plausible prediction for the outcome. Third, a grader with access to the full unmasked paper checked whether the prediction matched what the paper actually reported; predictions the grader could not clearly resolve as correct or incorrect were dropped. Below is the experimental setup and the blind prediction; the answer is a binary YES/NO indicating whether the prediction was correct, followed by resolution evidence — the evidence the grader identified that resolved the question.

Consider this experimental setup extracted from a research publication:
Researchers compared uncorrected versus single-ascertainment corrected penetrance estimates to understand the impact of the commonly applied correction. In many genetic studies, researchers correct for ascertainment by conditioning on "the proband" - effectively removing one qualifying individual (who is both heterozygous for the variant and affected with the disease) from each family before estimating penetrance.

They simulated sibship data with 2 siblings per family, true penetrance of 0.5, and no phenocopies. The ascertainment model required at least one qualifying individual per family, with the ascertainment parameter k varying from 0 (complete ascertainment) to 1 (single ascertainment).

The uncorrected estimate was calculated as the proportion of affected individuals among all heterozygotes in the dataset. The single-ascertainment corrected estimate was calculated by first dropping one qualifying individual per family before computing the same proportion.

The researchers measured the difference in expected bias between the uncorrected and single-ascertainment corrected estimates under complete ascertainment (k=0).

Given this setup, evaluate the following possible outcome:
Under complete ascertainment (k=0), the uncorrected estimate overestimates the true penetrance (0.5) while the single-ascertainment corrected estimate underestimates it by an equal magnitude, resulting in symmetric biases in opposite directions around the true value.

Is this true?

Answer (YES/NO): NO